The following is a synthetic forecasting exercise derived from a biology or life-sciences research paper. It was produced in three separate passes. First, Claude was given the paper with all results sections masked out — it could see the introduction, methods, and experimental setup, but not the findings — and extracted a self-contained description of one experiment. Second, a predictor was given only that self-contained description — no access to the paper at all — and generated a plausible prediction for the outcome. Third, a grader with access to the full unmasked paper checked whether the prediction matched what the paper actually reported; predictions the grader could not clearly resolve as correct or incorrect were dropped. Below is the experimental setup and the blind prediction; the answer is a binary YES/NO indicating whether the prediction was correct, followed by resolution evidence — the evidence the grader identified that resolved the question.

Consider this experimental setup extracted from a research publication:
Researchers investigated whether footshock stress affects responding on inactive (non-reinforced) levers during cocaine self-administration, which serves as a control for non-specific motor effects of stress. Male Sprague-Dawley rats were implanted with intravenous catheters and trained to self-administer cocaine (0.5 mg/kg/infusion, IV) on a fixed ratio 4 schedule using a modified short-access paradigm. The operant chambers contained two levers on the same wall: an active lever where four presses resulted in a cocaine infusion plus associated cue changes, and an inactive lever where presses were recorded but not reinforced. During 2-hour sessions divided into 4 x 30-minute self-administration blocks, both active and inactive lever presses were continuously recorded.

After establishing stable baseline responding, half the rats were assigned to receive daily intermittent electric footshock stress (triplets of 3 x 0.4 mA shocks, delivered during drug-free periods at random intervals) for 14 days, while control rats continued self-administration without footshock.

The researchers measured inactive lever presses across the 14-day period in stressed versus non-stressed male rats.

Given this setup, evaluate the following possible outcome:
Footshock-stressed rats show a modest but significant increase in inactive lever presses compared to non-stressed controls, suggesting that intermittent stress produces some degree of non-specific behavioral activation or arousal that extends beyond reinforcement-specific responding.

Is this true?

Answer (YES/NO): NO